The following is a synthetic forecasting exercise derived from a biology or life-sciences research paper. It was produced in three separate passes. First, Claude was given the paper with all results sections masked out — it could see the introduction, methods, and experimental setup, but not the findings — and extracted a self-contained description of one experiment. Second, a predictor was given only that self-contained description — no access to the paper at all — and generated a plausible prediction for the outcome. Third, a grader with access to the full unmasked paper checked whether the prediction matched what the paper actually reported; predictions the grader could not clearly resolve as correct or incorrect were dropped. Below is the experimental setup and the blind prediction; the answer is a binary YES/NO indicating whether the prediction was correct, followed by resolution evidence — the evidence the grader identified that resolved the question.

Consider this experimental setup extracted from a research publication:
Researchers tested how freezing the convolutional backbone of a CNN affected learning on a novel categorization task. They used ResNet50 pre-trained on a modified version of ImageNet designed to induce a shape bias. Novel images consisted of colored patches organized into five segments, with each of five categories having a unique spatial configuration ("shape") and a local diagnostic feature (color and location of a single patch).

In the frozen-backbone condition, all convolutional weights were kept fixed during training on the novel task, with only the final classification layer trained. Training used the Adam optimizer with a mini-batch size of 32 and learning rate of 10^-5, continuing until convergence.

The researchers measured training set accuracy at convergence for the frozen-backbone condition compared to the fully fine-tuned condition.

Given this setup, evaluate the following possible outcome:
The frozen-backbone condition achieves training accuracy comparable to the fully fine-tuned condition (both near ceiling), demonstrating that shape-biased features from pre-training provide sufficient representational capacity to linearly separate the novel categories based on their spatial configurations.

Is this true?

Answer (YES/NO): NO